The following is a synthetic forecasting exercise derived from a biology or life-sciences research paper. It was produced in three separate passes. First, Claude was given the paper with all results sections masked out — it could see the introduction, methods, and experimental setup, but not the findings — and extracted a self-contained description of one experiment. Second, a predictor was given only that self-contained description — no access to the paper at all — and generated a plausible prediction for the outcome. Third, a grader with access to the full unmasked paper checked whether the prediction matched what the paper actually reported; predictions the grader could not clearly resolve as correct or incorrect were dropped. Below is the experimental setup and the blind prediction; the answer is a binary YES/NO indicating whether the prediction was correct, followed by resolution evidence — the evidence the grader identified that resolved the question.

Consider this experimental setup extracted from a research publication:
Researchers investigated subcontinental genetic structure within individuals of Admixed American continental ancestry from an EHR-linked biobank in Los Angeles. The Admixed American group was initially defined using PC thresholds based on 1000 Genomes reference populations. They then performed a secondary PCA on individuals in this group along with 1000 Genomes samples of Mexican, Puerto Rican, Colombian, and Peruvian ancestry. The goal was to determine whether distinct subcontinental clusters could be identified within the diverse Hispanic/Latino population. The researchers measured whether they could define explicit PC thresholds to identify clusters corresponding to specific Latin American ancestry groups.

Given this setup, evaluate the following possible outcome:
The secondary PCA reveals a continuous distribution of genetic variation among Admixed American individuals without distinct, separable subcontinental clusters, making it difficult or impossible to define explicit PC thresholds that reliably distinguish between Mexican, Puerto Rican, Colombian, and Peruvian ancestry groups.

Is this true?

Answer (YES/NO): NO